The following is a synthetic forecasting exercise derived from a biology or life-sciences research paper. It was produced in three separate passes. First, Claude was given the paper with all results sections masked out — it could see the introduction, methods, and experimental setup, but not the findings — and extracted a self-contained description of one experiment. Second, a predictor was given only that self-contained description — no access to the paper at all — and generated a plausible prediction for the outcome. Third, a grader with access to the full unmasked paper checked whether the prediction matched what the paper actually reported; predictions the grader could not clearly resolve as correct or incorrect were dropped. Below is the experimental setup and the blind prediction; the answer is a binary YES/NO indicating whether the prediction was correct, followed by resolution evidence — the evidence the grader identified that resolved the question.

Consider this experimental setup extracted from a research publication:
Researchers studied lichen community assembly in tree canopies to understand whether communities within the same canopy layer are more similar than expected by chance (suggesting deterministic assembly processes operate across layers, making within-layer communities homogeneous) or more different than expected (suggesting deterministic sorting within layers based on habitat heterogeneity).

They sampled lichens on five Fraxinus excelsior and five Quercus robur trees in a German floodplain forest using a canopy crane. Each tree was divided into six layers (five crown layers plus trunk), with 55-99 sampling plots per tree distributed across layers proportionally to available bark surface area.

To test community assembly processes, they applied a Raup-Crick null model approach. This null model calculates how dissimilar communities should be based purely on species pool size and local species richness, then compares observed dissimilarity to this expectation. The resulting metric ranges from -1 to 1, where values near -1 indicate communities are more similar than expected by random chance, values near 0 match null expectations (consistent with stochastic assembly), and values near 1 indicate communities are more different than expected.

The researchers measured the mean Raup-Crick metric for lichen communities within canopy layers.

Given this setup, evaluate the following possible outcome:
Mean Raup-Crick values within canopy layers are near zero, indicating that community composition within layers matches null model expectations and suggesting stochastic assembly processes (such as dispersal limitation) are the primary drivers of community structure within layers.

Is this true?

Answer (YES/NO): NO